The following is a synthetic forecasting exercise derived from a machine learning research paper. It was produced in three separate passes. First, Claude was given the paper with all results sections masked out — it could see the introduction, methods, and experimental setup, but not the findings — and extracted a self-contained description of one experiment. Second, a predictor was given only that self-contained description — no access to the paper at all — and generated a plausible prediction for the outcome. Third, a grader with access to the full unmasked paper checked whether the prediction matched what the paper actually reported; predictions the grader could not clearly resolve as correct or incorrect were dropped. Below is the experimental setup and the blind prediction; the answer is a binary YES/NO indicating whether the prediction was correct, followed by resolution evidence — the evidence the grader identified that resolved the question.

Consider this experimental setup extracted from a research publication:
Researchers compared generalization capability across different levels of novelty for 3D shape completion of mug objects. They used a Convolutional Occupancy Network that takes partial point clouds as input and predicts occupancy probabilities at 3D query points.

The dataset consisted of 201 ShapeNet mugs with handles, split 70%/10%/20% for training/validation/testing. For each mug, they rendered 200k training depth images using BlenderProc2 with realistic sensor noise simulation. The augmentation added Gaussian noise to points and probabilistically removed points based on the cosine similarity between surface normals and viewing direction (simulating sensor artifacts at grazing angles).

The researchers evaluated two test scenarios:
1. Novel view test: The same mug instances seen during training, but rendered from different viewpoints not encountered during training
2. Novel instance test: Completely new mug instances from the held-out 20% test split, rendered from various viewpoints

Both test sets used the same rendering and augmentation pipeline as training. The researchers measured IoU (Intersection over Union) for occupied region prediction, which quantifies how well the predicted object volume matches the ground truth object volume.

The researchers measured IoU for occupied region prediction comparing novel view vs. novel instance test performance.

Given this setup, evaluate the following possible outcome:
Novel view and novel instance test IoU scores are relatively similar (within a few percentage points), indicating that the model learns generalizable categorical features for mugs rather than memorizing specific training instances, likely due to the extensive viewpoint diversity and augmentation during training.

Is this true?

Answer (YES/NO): NO